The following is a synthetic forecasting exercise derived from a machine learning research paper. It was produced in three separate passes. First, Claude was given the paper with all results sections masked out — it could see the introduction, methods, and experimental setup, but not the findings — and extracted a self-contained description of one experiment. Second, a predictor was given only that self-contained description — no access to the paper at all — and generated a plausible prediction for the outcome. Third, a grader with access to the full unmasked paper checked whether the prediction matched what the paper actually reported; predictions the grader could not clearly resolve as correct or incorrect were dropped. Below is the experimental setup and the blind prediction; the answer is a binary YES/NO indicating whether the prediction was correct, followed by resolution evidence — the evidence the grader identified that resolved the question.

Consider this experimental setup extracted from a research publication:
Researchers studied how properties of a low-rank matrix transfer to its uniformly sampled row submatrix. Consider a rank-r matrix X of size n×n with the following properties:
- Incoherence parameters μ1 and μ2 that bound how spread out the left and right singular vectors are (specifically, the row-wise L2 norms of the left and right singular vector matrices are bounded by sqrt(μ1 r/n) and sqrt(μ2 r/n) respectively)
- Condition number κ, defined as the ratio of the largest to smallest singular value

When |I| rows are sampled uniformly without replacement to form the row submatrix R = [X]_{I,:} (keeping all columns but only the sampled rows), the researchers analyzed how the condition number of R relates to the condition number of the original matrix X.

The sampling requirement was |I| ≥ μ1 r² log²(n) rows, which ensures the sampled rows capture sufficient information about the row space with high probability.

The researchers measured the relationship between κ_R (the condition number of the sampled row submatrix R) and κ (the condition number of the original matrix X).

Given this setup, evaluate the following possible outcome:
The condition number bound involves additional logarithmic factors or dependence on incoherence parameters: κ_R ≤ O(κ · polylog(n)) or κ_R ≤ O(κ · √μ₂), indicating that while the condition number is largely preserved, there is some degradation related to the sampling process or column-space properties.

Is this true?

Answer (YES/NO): NO